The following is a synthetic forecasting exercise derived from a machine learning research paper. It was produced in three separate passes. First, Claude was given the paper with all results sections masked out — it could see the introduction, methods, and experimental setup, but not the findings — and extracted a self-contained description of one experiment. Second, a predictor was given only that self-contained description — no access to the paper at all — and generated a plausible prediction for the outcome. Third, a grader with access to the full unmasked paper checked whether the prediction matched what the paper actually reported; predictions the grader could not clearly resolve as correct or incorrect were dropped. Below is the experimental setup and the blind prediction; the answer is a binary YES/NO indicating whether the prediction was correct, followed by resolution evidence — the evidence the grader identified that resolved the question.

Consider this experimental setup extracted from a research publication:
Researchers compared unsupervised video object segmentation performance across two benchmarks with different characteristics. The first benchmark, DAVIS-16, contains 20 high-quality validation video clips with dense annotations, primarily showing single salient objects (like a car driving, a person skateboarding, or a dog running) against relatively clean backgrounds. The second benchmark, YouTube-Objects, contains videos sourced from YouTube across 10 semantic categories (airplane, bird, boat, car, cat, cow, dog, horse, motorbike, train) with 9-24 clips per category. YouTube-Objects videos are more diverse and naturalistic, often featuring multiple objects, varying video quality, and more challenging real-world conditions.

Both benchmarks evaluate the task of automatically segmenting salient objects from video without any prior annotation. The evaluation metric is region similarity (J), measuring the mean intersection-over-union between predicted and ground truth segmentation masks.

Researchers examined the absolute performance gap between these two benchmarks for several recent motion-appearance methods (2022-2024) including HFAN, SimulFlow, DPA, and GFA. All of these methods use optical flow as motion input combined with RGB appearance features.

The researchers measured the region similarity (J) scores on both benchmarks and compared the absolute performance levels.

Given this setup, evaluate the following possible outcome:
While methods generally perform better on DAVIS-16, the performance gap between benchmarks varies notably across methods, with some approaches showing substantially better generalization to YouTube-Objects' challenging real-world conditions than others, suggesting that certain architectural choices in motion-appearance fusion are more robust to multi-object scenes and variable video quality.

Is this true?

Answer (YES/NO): NO